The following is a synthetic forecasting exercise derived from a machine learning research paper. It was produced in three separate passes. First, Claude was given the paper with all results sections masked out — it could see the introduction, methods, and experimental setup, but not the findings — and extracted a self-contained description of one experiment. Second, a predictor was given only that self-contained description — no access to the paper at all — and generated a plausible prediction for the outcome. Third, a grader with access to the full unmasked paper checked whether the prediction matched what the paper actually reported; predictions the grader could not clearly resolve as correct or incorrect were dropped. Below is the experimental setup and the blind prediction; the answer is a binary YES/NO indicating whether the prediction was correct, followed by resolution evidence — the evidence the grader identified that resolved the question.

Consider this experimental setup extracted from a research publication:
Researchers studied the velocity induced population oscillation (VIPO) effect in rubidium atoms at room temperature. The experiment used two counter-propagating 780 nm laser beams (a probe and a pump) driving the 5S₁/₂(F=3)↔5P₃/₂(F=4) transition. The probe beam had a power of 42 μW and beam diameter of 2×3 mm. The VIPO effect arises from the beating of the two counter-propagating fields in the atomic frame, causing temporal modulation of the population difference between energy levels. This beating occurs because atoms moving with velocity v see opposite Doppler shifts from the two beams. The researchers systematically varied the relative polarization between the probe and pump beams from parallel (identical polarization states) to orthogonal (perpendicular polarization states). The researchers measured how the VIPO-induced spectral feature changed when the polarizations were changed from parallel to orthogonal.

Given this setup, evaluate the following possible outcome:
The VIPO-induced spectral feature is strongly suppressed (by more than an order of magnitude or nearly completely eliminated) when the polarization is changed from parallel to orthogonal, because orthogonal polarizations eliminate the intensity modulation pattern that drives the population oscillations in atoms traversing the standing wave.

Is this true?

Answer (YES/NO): YES